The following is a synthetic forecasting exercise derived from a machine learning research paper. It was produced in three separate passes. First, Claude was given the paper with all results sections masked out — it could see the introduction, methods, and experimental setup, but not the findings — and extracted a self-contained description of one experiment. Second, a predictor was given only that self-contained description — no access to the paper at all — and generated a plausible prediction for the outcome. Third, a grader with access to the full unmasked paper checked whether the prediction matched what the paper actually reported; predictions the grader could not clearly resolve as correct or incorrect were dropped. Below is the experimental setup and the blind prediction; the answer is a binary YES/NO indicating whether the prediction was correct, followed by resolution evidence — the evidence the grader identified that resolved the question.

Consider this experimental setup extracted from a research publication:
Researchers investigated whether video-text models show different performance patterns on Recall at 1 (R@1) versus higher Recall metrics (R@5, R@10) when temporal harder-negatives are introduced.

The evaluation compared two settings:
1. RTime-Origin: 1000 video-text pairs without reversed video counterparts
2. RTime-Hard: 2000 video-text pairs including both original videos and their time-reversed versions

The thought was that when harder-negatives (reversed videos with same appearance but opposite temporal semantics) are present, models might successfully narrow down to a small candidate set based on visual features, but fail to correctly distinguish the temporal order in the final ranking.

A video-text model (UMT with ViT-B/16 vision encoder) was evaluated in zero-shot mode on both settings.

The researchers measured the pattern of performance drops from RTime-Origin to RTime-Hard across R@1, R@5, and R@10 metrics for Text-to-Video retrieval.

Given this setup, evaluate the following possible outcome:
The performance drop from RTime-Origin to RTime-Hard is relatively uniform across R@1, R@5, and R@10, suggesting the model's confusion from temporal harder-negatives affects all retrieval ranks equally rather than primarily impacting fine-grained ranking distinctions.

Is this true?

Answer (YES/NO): NO